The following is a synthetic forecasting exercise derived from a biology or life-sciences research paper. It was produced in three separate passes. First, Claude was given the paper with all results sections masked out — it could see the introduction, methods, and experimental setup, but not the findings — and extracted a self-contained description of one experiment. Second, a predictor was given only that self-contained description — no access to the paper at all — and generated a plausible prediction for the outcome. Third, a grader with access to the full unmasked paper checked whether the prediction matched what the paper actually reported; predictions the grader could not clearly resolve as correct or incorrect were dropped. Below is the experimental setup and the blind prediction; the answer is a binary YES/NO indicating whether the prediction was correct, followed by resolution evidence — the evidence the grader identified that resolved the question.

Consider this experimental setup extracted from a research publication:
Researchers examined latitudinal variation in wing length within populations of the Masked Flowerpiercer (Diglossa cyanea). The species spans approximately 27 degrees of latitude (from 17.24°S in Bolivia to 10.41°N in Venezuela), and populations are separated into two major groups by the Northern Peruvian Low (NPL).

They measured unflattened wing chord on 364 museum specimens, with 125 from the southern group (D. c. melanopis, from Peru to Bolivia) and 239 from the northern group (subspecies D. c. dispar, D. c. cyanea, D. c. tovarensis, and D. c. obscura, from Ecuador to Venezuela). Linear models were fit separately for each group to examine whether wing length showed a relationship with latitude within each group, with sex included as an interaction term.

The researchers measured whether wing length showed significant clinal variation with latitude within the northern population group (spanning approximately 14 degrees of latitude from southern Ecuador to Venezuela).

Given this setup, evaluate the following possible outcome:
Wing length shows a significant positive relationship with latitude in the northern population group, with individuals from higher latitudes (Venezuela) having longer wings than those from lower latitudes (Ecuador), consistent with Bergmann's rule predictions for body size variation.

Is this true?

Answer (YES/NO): NO